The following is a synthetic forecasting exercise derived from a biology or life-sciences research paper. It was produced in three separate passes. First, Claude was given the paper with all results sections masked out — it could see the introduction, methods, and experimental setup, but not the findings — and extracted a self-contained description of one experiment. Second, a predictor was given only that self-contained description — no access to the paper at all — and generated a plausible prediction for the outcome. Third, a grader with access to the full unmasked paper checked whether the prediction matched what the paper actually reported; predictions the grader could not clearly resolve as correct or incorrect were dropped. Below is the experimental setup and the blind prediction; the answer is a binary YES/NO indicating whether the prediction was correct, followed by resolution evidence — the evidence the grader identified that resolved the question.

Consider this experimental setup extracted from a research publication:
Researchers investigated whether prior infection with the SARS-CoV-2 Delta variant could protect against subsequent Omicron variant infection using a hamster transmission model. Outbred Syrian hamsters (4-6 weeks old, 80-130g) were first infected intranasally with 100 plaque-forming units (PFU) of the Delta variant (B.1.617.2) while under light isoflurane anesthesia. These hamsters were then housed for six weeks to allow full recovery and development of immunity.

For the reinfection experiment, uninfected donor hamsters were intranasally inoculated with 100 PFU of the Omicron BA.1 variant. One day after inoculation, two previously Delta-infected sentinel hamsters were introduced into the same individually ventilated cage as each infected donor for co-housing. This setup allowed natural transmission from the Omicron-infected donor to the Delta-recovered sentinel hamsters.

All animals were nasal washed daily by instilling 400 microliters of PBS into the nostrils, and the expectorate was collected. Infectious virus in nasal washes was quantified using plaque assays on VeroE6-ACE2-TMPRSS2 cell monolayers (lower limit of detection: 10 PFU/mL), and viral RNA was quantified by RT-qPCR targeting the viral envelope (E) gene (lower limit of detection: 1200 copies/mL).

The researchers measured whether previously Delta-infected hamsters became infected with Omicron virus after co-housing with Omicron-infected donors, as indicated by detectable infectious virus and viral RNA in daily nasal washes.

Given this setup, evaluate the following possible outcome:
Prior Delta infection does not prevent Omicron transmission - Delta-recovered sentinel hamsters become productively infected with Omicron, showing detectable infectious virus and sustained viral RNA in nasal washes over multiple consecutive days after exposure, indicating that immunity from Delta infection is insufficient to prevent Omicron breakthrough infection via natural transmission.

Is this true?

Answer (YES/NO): YES